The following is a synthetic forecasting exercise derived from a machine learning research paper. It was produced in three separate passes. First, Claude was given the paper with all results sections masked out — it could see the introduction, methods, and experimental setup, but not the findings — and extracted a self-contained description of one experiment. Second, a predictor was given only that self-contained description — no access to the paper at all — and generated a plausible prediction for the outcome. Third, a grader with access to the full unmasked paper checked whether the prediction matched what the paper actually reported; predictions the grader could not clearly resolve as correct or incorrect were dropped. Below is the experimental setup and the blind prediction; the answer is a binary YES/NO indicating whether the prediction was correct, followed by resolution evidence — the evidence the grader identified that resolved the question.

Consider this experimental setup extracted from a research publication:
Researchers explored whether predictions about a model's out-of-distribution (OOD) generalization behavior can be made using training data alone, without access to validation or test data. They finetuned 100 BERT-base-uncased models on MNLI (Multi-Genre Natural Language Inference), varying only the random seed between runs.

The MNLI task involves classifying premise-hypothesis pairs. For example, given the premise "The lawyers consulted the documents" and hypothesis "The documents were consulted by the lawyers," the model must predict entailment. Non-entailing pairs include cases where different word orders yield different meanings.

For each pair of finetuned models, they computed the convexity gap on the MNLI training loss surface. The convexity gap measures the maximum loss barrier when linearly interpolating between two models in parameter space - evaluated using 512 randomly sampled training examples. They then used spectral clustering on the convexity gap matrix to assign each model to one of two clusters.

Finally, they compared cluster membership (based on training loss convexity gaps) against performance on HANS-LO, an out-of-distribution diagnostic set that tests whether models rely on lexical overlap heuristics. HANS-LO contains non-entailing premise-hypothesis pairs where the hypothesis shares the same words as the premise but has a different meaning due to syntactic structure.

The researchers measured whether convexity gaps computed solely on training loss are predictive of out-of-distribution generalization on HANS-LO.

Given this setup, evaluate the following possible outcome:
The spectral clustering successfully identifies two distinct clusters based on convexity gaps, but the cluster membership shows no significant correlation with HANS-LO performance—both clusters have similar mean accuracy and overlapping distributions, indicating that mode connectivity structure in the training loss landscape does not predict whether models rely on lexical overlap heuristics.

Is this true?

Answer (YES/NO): NO